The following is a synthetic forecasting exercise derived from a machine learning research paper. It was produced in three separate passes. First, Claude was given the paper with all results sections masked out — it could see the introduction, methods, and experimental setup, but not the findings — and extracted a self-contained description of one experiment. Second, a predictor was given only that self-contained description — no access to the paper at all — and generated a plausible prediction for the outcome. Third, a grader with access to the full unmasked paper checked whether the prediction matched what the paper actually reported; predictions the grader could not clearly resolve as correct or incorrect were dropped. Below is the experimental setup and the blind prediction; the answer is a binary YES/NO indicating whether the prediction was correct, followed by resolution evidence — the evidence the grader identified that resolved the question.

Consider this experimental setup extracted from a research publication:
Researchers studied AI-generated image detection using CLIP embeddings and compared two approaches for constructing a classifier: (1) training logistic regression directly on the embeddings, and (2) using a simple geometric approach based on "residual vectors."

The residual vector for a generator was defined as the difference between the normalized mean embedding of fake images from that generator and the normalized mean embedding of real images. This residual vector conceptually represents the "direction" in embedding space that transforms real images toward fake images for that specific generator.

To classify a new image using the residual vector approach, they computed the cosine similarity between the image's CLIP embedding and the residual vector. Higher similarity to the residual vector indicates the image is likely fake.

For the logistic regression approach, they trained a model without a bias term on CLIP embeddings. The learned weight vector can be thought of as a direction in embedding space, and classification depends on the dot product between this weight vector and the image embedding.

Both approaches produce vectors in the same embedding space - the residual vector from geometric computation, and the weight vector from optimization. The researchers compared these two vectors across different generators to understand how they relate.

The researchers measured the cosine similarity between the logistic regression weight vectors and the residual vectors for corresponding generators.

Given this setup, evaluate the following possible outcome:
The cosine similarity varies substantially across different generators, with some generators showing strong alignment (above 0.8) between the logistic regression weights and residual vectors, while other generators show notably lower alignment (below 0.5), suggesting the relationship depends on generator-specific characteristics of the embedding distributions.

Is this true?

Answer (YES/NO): NO